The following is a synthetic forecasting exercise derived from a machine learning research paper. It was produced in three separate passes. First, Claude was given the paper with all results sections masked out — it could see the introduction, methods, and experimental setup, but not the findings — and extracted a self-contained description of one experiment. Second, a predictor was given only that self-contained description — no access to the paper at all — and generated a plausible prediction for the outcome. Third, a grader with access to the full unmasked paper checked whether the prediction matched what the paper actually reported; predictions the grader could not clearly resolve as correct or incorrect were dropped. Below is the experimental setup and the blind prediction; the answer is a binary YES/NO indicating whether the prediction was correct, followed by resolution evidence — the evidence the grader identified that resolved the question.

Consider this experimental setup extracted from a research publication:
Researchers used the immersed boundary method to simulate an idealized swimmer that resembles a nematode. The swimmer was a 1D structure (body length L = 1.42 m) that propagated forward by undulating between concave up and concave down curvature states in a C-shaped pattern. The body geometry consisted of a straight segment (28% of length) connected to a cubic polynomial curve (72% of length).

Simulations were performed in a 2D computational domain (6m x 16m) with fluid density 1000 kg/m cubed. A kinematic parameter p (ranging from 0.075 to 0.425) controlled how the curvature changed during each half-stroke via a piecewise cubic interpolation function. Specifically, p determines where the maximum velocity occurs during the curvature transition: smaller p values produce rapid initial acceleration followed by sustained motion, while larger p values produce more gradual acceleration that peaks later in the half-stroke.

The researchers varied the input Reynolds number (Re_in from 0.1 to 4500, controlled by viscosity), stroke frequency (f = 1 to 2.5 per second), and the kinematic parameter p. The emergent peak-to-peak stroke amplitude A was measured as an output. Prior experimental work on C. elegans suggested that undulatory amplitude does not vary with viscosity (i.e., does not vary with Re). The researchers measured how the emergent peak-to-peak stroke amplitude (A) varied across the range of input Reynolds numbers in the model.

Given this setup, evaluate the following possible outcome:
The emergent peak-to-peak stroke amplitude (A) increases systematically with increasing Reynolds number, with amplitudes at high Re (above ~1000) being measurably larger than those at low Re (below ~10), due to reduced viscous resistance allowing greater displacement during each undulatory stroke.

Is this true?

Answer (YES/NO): YES